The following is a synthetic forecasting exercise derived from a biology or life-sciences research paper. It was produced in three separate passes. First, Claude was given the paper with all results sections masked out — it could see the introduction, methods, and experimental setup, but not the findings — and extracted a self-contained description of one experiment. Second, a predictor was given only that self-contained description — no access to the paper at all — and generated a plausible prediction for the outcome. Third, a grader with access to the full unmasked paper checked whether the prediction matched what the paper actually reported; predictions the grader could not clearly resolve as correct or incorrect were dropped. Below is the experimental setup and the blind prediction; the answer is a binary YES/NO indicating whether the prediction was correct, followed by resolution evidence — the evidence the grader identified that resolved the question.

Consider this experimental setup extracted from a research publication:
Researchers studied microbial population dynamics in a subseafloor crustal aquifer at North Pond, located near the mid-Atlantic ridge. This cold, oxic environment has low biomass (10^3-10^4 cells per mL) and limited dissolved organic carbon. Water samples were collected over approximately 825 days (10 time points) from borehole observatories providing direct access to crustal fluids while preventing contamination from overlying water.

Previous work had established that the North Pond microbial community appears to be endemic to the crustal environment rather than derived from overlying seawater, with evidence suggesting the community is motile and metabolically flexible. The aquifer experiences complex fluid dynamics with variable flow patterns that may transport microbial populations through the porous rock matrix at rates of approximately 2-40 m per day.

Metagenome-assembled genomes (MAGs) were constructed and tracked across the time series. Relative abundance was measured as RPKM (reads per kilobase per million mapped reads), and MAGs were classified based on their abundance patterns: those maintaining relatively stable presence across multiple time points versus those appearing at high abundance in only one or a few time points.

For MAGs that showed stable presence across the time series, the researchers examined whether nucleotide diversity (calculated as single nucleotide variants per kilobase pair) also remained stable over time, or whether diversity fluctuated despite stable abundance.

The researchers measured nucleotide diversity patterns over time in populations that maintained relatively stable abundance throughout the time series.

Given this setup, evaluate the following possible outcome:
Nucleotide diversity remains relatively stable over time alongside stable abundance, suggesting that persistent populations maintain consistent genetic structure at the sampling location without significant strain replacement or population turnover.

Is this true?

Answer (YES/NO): NO